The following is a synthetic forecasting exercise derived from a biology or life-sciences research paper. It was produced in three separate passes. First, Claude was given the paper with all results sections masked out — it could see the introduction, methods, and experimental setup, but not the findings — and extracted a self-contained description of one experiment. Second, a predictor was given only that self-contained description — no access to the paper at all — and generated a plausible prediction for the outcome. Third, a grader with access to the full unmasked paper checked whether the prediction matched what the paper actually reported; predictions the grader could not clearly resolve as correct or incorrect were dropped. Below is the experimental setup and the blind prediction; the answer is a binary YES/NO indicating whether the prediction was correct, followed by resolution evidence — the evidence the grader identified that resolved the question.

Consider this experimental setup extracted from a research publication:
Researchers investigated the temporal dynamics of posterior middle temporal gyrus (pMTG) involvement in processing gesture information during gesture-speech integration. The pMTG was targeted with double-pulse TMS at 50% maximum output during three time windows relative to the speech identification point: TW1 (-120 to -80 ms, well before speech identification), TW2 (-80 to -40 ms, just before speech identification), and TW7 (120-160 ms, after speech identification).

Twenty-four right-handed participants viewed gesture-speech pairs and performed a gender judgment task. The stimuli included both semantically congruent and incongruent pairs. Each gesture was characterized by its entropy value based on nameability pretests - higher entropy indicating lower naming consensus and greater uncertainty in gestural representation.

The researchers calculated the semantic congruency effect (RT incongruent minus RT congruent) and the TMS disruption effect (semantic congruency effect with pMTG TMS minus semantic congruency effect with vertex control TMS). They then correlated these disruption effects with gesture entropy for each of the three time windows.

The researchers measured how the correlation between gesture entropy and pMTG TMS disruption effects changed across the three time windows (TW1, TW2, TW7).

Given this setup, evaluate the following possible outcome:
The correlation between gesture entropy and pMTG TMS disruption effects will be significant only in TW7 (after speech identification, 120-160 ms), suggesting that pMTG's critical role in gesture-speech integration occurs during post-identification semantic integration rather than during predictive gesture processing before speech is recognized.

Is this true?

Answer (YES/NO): NO